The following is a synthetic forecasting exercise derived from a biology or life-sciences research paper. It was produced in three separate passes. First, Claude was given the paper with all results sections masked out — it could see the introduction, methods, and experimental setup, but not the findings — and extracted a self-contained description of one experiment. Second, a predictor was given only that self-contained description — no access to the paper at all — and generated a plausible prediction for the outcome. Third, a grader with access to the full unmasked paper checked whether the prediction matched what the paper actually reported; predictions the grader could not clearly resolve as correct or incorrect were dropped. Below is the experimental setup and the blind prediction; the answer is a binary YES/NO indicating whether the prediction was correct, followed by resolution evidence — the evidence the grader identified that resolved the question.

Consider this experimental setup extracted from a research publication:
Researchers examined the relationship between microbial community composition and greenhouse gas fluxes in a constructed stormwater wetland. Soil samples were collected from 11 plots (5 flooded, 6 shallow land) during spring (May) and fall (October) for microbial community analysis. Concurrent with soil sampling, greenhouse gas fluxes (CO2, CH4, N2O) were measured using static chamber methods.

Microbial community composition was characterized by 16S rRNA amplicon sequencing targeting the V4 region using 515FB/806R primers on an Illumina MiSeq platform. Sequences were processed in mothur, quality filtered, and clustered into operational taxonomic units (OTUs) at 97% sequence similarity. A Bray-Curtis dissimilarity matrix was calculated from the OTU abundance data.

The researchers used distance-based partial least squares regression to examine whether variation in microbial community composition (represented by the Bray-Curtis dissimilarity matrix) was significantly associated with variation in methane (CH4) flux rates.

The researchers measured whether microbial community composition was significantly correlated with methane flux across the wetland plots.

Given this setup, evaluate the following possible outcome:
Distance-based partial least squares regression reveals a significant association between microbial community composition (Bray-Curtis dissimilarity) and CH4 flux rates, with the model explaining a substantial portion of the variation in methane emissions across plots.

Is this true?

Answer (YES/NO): YES